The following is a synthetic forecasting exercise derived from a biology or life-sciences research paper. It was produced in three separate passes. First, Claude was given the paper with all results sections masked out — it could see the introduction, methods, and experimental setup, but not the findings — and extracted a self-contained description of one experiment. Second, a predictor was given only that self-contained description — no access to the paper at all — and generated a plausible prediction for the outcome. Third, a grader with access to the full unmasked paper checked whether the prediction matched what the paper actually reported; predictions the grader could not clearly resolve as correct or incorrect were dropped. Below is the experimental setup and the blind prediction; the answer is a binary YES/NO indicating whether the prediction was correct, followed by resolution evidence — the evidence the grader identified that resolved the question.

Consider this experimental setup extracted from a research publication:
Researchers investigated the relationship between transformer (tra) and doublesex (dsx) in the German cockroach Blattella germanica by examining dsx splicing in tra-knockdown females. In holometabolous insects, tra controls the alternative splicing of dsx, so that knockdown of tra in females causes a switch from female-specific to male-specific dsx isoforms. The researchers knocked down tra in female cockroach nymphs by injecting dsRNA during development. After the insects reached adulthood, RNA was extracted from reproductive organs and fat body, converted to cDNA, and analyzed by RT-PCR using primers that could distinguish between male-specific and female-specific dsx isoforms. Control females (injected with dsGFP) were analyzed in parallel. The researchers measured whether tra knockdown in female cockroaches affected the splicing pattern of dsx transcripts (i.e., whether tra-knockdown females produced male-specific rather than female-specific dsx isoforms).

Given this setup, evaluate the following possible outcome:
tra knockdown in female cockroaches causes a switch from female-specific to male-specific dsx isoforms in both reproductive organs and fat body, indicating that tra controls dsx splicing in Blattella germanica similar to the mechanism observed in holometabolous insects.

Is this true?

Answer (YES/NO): YES